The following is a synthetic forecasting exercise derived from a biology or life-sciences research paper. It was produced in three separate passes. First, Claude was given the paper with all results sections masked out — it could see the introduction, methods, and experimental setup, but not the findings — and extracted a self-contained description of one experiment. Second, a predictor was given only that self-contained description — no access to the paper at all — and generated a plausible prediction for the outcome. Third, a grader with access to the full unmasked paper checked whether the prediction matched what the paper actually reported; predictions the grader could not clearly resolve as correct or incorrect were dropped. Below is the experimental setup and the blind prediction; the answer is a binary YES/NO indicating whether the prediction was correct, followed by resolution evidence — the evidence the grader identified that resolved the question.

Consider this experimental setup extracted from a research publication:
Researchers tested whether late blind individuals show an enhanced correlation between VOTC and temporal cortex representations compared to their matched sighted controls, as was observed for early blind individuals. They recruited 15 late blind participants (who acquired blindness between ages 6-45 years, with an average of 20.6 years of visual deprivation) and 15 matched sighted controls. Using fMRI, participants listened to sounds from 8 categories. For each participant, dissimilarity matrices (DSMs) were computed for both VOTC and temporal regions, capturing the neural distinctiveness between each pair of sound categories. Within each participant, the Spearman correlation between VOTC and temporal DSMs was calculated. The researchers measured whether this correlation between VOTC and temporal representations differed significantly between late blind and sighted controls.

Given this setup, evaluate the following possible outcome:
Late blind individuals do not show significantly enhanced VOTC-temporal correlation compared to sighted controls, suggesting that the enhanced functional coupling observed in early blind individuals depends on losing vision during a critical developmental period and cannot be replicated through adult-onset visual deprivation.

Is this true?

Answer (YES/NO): NO